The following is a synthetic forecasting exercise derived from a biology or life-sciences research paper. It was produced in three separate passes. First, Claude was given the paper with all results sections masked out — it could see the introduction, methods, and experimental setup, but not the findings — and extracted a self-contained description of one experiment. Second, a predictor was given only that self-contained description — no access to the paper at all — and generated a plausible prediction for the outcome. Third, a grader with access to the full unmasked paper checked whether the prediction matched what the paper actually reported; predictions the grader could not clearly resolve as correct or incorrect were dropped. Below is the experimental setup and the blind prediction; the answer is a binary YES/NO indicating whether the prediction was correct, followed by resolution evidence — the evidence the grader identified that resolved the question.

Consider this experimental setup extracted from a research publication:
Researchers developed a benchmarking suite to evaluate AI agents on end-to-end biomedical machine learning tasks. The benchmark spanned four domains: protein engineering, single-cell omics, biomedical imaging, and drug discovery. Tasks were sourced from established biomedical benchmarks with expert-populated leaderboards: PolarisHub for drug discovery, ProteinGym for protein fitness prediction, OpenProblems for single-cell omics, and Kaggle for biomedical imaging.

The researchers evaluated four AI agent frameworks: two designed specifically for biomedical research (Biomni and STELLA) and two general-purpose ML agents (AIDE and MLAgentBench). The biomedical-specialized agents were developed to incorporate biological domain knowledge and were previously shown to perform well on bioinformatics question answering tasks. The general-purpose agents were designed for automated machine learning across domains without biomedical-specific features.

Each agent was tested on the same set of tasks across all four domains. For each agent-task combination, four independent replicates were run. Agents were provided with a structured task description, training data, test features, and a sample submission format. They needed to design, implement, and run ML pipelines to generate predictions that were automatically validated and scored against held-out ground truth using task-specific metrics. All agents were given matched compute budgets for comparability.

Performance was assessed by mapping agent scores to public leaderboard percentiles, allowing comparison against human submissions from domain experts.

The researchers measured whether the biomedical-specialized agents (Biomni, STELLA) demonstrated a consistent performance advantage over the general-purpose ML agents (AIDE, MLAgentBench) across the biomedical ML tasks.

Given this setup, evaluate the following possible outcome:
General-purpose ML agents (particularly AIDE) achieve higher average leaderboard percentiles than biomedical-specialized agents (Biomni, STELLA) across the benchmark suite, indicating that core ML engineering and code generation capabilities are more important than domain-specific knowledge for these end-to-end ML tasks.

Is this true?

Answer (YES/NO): NO